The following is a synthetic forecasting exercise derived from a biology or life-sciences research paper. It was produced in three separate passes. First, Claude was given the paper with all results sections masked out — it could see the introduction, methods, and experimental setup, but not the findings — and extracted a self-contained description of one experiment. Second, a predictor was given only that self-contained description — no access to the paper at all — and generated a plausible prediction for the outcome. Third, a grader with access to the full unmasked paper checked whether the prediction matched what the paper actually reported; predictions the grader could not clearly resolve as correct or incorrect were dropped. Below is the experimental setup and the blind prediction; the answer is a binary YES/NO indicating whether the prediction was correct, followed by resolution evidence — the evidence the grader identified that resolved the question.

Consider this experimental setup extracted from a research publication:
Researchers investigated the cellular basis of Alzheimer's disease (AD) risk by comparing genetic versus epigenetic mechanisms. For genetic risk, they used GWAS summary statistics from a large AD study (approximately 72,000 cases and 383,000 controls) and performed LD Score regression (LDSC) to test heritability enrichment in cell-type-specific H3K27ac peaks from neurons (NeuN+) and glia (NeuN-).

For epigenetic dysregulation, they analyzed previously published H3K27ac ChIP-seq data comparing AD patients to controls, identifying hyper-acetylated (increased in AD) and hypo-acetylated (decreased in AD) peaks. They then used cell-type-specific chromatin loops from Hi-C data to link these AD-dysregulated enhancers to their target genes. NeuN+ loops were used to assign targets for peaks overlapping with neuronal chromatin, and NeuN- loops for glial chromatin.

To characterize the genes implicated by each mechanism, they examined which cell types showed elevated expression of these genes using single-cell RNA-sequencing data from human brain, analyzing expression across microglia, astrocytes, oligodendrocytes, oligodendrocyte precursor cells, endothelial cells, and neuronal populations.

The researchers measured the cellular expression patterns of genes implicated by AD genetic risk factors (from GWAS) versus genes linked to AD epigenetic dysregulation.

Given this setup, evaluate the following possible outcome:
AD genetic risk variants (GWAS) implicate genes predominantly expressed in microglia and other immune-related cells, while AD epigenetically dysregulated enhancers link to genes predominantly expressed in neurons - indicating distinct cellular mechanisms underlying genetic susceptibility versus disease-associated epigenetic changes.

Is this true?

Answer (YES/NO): NO